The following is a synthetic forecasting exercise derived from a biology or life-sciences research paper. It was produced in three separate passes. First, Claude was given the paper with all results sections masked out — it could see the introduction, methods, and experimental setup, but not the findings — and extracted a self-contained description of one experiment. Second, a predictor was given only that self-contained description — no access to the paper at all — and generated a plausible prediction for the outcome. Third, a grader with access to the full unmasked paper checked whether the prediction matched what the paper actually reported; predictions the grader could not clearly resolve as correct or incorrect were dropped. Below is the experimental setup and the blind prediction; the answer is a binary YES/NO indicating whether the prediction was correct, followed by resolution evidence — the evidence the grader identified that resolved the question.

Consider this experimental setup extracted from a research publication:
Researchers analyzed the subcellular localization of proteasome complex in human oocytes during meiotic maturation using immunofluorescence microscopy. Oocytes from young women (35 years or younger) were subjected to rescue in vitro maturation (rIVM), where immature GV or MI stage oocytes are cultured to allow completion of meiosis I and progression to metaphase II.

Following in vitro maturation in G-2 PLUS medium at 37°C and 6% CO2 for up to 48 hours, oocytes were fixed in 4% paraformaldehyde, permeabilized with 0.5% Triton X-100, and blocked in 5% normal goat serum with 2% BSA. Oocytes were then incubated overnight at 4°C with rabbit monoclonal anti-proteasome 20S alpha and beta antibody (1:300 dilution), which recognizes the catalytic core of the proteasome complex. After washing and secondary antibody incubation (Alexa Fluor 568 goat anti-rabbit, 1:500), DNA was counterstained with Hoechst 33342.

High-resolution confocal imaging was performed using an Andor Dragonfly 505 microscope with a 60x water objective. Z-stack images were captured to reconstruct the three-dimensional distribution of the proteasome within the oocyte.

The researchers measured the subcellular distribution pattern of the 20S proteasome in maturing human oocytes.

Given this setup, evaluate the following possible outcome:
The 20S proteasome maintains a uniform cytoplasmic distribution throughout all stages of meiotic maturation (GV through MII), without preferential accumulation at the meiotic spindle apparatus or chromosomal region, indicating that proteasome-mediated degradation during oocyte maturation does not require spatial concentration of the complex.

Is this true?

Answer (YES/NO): NO